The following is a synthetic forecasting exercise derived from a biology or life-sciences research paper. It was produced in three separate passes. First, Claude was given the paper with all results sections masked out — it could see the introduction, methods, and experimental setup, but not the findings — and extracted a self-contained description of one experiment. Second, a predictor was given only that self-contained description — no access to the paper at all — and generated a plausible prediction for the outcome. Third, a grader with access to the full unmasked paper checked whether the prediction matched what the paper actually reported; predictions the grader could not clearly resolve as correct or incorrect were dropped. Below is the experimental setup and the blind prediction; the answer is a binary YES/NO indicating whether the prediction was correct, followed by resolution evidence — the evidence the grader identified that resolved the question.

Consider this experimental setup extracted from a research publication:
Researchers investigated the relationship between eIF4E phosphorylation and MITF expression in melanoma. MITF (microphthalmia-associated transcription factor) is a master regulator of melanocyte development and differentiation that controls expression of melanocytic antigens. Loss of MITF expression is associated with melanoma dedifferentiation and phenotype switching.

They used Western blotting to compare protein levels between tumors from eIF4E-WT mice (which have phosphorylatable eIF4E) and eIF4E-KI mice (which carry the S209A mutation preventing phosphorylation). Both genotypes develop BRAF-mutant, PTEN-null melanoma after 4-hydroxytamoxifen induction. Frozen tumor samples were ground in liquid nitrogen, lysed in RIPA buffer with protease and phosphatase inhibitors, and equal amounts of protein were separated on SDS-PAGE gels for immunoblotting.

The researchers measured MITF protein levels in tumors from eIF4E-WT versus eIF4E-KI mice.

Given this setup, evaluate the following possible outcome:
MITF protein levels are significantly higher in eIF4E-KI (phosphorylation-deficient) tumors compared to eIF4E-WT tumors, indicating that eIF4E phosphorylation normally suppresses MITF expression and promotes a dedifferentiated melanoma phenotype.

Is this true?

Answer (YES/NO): YES